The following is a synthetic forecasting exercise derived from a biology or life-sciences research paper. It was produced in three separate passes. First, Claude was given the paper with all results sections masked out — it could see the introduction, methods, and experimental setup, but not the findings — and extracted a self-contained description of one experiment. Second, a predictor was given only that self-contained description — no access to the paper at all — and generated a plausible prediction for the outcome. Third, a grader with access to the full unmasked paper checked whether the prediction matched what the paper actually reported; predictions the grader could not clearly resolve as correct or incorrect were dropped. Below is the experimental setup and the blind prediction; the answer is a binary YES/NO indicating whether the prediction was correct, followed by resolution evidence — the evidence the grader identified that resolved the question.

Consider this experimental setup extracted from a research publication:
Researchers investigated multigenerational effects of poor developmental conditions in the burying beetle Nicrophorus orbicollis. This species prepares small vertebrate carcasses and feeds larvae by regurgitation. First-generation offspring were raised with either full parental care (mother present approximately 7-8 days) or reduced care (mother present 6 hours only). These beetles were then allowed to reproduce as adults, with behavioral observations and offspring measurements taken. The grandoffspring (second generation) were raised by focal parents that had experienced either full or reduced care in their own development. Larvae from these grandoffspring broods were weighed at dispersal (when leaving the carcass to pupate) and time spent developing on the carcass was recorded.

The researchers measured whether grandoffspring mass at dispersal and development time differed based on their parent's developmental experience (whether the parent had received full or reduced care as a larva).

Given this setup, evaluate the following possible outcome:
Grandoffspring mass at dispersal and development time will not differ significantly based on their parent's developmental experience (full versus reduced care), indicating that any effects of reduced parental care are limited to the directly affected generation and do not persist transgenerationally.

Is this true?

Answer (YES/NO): YES